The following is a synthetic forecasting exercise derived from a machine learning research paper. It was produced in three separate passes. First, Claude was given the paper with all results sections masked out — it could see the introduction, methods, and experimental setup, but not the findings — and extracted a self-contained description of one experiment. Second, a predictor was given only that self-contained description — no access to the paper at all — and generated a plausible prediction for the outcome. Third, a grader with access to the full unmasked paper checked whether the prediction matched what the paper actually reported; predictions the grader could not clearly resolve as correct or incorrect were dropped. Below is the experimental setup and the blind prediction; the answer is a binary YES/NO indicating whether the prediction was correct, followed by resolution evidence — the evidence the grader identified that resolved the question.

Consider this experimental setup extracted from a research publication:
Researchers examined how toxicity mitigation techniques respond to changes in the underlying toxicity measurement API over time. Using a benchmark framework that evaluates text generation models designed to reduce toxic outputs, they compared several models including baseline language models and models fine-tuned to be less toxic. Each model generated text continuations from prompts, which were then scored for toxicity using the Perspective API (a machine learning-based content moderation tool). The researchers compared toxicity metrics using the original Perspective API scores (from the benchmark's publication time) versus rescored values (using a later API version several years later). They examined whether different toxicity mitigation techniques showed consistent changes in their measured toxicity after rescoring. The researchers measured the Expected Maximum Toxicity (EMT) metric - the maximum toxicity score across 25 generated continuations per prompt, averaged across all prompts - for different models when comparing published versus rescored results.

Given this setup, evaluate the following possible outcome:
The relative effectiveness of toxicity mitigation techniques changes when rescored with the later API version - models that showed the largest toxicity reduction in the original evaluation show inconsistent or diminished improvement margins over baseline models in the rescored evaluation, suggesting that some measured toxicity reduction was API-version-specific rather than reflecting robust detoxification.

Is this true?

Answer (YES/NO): NO